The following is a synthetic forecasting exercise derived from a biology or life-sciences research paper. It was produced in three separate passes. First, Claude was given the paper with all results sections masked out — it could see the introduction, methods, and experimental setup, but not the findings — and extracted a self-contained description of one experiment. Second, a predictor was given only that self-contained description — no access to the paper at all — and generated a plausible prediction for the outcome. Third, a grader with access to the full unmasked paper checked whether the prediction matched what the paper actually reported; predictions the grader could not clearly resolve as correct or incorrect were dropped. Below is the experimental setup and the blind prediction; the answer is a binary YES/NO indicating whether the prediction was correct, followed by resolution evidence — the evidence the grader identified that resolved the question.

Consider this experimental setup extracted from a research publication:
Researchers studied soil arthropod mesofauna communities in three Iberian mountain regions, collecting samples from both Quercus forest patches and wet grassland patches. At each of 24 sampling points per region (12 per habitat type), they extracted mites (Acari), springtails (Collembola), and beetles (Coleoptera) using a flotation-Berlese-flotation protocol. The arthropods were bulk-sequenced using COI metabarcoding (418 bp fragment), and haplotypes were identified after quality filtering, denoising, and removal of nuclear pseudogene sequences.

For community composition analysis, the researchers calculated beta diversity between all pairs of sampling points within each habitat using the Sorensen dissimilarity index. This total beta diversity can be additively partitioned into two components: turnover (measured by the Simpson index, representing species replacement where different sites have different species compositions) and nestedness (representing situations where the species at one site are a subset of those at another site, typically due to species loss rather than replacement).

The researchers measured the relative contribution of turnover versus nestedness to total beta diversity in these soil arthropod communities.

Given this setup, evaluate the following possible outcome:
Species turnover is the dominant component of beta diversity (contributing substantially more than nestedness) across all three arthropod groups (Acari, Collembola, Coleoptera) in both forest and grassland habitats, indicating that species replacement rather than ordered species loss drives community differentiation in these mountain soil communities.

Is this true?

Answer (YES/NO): YES